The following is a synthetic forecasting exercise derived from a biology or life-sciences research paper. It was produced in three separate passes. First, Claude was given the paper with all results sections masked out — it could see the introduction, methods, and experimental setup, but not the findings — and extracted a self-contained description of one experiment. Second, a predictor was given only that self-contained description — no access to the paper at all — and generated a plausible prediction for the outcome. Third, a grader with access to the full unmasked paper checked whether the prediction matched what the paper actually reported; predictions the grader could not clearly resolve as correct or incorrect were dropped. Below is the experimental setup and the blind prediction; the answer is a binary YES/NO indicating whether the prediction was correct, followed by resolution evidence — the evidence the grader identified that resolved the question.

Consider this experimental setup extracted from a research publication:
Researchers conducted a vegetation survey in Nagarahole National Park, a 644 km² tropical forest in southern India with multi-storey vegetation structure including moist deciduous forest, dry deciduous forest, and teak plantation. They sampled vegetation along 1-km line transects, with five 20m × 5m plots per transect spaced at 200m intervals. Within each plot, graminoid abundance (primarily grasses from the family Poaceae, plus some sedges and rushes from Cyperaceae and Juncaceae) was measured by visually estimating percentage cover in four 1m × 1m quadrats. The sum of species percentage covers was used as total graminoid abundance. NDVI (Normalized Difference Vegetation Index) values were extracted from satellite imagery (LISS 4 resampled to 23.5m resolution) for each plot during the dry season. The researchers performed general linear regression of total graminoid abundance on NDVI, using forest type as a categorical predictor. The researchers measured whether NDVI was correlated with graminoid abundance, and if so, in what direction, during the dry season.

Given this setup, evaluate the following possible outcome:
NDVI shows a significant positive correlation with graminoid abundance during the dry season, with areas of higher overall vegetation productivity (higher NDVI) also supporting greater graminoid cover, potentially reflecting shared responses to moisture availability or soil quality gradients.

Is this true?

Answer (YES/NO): NO